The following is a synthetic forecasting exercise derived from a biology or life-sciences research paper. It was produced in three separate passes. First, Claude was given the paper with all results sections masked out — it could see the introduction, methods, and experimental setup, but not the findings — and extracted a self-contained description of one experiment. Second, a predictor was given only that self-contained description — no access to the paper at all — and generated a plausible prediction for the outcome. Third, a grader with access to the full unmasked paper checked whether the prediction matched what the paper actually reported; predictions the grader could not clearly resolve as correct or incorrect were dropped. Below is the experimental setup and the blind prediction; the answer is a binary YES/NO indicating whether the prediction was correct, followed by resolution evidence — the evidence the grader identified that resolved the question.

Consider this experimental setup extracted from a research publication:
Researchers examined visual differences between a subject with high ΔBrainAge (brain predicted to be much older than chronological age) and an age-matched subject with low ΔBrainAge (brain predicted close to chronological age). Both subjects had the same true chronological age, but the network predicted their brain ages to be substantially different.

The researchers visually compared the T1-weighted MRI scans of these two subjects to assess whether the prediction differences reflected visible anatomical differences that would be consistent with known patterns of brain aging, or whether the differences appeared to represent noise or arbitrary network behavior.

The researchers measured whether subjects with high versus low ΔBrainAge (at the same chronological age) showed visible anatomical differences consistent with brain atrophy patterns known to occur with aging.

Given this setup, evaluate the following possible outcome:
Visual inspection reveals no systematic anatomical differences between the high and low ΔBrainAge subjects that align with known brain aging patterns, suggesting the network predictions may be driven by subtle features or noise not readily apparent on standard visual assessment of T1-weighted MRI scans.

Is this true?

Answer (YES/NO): NO